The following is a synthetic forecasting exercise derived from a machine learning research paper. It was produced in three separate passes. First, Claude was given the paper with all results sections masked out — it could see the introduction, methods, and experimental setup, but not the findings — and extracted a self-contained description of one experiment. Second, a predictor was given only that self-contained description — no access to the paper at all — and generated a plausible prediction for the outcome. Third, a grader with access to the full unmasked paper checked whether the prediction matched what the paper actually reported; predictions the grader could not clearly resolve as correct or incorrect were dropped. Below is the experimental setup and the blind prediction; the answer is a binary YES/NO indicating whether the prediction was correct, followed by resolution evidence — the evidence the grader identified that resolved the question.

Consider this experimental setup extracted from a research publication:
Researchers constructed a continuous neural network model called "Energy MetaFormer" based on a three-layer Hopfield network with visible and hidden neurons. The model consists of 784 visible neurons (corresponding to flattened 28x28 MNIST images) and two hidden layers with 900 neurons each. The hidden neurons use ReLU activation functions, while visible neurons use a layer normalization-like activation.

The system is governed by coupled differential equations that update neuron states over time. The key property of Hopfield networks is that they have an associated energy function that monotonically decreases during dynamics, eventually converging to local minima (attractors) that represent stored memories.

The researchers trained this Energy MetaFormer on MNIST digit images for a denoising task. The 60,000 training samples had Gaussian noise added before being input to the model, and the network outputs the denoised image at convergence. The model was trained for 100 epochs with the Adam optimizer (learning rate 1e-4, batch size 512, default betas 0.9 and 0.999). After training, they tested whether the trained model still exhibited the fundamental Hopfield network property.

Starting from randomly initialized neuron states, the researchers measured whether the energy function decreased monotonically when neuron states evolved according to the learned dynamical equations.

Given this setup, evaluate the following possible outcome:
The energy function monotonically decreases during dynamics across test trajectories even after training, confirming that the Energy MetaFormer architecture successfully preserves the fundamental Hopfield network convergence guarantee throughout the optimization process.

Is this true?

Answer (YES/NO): YES